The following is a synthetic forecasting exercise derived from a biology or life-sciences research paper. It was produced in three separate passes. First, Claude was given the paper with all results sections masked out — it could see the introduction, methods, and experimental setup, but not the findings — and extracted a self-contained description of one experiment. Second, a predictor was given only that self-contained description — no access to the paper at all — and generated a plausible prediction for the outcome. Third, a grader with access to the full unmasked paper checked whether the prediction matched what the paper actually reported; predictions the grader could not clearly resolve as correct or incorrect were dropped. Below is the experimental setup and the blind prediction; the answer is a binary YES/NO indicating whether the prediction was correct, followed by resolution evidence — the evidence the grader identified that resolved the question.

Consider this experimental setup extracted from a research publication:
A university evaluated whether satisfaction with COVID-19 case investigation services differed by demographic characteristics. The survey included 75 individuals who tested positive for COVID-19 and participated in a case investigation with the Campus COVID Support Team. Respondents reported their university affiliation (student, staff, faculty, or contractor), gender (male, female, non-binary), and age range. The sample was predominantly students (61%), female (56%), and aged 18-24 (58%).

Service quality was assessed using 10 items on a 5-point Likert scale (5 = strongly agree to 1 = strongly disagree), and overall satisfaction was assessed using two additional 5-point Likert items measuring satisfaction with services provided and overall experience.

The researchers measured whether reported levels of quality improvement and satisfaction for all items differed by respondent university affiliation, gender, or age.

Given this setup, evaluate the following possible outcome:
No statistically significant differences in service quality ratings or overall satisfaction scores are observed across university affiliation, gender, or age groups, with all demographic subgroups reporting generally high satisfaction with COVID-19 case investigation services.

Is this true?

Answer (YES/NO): YES